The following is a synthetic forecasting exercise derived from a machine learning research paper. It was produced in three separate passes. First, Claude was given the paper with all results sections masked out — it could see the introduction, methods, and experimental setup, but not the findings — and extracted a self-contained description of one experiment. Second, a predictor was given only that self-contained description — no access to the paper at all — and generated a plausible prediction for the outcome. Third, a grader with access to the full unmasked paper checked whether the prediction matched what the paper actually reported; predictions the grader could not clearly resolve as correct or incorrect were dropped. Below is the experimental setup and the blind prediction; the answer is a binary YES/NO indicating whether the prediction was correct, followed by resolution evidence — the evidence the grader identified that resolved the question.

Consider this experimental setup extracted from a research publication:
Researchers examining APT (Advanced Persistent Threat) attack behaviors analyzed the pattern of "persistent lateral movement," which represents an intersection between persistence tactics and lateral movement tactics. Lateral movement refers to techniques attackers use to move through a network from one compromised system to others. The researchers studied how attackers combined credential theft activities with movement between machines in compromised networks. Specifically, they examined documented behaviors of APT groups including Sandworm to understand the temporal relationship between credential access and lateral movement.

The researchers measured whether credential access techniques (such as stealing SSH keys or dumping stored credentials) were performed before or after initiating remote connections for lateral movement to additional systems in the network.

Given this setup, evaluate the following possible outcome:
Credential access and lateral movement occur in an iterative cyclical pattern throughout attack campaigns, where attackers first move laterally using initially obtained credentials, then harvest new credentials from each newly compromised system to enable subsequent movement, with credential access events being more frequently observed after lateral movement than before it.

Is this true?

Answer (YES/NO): NO